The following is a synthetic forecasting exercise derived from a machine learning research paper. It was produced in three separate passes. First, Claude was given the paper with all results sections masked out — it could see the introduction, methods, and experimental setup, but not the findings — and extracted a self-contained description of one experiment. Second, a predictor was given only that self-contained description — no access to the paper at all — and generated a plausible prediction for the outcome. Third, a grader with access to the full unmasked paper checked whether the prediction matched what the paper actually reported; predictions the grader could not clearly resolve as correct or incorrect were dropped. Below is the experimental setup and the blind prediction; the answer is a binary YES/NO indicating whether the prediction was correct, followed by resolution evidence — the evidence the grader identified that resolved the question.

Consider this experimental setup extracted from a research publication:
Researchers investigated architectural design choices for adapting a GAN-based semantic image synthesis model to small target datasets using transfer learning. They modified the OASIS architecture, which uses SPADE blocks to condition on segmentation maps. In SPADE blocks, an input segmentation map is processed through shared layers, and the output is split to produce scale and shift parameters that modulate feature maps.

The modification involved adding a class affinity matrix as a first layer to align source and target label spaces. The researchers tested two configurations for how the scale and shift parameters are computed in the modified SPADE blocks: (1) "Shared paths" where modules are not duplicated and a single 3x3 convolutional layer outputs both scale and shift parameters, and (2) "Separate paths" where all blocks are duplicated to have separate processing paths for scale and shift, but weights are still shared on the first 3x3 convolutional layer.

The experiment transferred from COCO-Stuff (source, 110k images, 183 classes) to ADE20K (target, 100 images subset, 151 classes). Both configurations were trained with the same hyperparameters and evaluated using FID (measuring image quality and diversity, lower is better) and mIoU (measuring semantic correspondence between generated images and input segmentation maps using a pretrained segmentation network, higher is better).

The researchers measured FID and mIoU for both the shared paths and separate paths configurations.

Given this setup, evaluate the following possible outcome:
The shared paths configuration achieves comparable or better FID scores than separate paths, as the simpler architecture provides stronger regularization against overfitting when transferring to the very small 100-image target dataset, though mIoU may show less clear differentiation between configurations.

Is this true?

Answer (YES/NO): NO